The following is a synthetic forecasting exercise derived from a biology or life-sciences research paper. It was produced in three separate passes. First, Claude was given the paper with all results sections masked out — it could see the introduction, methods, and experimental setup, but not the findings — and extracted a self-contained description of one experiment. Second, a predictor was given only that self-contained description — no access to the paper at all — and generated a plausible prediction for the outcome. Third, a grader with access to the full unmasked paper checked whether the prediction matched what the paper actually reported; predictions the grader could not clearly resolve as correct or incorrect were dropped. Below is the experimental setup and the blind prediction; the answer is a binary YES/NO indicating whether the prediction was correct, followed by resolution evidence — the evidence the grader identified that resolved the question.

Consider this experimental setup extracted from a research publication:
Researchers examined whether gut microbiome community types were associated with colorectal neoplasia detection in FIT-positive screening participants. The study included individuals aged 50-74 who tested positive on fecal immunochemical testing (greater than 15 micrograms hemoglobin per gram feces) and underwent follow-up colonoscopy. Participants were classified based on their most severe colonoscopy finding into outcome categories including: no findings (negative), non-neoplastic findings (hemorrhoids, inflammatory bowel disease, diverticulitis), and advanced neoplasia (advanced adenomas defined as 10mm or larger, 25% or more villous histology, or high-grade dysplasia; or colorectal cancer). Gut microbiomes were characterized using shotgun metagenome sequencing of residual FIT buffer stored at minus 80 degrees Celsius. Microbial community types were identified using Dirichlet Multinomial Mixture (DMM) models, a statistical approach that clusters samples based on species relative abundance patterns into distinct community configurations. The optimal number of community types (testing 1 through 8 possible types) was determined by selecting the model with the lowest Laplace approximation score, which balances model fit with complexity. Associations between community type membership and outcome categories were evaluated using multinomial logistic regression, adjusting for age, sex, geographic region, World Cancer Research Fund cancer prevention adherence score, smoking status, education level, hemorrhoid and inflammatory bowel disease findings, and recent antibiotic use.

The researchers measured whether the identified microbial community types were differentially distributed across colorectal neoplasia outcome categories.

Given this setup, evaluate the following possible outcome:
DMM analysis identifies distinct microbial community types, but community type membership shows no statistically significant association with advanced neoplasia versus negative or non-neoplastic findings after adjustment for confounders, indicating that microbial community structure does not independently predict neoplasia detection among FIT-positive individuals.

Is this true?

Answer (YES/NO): NO